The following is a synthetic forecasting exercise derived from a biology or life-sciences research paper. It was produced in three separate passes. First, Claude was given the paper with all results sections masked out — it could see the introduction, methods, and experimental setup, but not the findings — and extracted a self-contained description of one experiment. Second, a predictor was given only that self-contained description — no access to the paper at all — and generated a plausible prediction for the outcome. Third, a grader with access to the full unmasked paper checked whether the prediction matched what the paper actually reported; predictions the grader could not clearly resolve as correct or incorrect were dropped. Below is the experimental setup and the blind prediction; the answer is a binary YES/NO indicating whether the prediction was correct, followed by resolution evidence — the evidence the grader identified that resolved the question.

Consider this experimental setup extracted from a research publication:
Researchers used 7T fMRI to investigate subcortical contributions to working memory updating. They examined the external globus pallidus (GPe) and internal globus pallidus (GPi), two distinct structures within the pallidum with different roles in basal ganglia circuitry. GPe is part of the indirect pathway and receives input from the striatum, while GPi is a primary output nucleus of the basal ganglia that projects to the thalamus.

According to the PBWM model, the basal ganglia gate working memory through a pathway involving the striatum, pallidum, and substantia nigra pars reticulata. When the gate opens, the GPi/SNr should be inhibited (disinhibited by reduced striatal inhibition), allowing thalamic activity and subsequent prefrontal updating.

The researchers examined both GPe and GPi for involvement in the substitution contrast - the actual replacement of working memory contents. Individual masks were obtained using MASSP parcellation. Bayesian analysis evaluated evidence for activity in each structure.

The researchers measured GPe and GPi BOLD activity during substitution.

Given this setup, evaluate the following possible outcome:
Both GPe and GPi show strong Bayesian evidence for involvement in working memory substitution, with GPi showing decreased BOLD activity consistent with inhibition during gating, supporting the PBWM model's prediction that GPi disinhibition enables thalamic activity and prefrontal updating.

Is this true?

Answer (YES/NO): NO